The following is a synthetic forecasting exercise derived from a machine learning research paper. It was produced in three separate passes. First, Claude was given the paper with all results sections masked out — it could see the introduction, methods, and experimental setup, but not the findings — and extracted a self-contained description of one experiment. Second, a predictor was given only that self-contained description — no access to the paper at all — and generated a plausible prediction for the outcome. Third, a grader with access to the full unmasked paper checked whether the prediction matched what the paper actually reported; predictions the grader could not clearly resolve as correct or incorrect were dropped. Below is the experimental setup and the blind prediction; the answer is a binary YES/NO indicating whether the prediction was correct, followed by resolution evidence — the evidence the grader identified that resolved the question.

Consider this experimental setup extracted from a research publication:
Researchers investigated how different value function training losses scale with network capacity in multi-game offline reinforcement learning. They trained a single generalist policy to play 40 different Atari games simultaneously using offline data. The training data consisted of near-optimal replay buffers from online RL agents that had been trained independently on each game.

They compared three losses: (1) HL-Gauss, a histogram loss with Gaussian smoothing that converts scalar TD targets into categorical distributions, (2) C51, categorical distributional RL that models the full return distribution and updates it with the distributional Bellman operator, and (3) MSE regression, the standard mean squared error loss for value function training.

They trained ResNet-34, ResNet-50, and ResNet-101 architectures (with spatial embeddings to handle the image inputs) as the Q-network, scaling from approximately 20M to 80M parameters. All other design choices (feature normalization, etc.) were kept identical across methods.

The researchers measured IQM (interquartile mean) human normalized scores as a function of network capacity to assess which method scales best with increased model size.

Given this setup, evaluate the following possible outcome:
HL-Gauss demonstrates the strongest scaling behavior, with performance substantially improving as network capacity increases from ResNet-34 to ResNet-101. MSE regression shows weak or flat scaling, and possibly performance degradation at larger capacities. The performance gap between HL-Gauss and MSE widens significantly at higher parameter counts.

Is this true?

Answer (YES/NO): YES